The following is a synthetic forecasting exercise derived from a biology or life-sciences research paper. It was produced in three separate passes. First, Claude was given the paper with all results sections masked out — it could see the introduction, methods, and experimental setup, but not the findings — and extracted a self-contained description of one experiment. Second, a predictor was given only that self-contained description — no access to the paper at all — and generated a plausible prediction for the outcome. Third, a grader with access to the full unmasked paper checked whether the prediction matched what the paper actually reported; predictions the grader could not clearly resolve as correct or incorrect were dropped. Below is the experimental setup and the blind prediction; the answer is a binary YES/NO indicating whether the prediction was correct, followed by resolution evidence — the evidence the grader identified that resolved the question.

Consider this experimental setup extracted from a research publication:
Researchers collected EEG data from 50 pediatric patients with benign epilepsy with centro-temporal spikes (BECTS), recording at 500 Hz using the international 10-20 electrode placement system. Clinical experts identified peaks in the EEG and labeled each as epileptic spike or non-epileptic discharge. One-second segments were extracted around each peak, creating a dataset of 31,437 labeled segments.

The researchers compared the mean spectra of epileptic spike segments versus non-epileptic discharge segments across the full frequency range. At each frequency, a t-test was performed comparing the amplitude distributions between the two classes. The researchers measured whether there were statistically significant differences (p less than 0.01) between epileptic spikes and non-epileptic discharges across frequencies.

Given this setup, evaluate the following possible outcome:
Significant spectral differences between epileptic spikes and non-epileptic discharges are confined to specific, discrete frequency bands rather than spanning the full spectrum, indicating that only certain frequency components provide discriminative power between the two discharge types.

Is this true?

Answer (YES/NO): NO